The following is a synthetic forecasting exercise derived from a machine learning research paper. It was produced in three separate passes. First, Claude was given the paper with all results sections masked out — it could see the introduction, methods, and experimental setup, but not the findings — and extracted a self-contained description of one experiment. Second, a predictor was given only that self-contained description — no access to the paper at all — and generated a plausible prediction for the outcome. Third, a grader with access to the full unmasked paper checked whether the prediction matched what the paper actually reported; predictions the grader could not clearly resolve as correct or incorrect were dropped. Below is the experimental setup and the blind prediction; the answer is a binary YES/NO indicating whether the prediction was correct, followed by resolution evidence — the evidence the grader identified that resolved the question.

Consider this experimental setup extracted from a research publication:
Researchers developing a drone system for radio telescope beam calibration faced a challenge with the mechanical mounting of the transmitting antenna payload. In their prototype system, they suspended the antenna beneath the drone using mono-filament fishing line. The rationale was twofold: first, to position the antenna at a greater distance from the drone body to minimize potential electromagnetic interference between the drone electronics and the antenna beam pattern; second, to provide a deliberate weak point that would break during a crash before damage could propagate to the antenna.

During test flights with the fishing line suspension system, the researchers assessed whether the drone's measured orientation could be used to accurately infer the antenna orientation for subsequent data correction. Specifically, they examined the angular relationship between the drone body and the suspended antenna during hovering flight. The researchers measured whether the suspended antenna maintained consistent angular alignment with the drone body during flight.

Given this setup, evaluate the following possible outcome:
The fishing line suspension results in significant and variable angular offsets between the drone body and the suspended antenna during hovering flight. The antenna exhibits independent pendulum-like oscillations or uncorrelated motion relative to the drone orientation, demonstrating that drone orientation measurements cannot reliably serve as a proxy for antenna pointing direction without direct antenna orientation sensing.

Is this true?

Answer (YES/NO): YES